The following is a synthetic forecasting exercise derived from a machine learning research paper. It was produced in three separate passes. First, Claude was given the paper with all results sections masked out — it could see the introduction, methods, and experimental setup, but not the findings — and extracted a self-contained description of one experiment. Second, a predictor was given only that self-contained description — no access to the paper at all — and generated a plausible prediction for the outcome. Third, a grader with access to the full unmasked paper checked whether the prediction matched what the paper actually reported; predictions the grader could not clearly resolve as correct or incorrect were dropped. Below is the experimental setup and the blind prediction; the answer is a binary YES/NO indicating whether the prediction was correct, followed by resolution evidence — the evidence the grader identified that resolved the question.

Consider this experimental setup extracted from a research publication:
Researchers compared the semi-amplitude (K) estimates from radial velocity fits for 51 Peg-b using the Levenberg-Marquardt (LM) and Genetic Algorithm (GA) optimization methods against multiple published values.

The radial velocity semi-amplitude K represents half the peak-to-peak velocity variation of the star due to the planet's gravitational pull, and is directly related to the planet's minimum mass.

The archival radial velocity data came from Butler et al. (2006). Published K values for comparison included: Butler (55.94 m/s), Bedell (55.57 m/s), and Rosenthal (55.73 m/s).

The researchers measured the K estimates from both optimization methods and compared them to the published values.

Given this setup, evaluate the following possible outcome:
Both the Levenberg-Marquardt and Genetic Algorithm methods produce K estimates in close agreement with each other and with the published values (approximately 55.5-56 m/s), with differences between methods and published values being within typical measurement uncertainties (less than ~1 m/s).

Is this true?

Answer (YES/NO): NO